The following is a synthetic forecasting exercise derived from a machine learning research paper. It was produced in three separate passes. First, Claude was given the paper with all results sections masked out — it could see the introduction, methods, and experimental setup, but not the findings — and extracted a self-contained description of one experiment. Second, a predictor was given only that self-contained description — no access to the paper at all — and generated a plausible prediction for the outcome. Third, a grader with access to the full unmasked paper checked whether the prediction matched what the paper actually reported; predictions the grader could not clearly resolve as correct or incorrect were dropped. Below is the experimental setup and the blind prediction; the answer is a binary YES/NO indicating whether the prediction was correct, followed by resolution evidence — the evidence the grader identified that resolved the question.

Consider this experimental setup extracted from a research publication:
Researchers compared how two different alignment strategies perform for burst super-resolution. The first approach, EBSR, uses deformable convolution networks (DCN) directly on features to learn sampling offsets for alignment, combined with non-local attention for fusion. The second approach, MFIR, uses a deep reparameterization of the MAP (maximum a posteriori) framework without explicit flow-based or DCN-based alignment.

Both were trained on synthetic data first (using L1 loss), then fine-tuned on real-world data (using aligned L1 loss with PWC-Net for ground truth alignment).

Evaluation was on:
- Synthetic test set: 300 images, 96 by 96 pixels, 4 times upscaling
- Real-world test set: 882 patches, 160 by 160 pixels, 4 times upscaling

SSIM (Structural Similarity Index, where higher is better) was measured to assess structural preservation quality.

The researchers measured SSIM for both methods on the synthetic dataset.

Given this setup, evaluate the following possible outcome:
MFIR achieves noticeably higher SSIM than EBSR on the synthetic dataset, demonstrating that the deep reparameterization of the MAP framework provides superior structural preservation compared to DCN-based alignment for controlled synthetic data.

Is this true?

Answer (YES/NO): NO